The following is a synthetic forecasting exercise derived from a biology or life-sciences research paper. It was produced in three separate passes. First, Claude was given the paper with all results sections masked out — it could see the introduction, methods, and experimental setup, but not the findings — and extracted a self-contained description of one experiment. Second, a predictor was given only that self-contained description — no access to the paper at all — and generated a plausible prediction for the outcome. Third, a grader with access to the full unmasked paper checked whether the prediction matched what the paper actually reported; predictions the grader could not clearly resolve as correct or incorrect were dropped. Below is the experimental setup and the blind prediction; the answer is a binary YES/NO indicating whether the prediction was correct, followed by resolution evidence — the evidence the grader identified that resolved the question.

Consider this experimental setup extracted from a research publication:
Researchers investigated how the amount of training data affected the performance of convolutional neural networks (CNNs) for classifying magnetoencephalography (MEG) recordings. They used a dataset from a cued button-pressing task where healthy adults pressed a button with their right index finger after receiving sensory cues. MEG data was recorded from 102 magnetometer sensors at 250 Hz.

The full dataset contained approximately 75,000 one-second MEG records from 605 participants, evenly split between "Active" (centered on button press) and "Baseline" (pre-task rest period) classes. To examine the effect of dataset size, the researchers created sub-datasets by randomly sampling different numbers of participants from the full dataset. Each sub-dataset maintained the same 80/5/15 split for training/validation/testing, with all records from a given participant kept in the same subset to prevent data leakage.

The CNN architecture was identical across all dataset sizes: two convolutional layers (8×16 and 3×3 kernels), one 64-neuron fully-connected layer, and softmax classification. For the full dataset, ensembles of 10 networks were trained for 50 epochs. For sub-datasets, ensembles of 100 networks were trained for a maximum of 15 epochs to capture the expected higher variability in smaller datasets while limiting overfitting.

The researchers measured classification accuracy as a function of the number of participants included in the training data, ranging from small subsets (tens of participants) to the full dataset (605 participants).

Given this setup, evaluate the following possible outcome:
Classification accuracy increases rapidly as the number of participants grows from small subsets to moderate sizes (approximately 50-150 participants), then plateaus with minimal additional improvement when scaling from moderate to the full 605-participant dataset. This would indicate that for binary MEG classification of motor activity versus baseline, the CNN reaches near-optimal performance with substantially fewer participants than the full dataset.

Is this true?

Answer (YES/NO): NO